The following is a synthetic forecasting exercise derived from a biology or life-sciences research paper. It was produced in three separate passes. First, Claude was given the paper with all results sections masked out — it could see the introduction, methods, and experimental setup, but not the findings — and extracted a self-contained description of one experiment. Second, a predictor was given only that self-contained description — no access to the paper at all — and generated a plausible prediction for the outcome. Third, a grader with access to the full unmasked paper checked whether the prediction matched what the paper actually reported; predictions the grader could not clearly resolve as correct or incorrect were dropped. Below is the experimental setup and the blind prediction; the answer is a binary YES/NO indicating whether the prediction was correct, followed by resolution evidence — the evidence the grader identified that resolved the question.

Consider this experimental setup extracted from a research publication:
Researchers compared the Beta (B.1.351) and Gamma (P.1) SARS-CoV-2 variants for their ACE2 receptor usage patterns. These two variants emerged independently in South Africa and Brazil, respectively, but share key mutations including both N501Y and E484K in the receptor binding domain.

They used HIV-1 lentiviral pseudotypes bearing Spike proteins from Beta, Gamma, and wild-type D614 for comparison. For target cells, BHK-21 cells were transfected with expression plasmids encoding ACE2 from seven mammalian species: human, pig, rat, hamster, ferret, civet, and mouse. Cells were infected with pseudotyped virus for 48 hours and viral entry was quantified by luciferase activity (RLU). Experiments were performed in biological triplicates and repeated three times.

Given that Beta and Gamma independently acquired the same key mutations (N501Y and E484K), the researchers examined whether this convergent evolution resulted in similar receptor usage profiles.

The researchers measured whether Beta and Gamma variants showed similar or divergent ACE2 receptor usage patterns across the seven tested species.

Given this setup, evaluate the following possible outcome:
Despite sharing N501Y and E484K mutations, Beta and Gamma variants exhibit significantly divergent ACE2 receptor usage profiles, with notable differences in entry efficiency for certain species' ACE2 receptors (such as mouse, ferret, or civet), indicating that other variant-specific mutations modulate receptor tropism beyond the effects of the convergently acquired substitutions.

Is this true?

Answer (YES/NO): NO